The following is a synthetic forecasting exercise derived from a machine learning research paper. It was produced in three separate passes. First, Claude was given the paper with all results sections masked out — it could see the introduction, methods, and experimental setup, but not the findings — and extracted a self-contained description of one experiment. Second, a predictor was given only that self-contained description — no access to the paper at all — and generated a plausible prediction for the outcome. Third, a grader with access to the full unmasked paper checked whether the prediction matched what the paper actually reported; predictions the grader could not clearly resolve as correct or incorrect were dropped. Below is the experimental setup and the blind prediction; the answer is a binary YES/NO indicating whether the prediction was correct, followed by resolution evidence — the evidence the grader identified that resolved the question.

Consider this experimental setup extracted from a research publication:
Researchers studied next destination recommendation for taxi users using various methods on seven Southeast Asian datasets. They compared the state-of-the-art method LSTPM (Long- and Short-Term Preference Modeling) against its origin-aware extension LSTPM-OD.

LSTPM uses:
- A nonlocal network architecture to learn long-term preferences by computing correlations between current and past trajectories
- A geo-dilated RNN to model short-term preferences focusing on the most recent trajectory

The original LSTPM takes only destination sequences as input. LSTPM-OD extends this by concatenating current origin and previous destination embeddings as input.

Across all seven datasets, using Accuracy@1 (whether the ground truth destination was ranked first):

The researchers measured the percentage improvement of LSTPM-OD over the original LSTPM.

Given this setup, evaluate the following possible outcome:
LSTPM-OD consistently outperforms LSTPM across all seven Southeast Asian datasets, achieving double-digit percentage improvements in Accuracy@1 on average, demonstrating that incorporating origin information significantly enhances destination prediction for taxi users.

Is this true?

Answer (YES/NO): NO